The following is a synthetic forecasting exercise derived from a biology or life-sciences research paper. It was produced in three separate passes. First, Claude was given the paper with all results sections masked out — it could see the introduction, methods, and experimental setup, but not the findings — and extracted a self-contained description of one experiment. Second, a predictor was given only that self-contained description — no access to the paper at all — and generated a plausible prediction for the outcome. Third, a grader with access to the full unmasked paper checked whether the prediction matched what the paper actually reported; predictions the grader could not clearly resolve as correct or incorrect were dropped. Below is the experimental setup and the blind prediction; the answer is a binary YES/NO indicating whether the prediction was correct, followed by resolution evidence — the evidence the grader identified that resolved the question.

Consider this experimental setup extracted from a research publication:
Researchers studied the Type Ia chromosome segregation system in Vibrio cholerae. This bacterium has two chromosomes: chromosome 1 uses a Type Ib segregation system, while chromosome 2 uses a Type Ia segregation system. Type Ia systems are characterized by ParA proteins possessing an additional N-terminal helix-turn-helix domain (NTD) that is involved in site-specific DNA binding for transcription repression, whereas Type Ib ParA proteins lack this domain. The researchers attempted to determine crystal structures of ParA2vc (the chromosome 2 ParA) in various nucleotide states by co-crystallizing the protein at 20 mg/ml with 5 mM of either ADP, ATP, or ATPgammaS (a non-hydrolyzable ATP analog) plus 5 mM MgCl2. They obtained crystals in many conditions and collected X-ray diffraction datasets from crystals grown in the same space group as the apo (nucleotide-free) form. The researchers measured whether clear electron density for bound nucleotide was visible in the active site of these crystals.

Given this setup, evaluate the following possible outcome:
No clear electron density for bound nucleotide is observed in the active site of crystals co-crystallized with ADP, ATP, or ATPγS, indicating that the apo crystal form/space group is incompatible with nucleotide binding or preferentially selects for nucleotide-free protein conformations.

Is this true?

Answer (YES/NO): YES